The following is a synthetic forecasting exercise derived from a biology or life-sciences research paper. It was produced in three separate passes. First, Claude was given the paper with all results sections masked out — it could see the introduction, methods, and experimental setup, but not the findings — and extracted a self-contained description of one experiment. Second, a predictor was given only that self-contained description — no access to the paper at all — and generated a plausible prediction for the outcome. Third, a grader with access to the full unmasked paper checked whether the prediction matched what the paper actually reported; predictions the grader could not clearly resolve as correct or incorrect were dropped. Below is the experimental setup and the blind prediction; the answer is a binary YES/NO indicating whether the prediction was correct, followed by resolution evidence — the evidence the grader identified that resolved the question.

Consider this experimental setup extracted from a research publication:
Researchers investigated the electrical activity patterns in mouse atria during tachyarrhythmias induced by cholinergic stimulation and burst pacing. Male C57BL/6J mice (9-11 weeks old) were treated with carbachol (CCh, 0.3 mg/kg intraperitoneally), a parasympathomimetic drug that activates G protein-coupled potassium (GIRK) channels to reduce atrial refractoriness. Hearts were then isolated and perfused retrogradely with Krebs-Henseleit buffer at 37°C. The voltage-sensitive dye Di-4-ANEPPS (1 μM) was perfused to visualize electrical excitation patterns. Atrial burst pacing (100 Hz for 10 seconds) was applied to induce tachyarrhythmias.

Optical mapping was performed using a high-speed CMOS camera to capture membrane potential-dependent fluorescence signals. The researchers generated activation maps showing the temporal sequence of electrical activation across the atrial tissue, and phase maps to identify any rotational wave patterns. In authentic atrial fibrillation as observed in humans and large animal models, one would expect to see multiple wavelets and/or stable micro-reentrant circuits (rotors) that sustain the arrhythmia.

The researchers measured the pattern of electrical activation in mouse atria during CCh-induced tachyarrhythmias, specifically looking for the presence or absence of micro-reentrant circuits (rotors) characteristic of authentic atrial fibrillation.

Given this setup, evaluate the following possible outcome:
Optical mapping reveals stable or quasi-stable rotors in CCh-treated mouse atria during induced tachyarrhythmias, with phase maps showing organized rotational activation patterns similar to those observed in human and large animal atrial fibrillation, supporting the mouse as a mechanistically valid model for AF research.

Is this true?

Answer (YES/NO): NO